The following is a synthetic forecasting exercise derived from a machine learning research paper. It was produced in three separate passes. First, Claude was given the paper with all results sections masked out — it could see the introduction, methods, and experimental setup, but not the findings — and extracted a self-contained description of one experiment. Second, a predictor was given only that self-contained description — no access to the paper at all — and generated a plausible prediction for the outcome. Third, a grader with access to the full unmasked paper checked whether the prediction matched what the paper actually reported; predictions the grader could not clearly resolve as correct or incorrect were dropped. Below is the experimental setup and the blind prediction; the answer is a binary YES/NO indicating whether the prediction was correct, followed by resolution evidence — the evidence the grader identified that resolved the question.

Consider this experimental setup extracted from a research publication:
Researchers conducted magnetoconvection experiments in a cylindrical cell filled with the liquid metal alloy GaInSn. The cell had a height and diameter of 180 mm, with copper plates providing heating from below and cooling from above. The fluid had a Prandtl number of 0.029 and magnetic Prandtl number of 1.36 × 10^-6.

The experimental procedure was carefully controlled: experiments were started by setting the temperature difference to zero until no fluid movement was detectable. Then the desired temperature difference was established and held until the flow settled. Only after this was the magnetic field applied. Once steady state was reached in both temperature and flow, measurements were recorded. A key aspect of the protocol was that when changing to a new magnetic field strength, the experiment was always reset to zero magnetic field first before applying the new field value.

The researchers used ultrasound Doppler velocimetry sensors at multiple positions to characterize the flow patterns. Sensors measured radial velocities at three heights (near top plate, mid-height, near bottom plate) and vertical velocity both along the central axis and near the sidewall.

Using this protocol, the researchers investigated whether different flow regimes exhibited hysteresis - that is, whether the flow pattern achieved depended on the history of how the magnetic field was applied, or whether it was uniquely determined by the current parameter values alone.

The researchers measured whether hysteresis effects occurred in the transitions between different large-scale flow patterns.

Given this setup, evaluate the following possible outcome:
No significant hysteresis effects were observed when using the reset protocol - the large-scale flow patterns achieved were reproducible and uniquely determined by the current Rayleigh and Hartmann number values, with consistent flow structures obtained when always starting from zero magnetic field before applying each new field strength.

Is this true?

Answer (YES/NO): NO